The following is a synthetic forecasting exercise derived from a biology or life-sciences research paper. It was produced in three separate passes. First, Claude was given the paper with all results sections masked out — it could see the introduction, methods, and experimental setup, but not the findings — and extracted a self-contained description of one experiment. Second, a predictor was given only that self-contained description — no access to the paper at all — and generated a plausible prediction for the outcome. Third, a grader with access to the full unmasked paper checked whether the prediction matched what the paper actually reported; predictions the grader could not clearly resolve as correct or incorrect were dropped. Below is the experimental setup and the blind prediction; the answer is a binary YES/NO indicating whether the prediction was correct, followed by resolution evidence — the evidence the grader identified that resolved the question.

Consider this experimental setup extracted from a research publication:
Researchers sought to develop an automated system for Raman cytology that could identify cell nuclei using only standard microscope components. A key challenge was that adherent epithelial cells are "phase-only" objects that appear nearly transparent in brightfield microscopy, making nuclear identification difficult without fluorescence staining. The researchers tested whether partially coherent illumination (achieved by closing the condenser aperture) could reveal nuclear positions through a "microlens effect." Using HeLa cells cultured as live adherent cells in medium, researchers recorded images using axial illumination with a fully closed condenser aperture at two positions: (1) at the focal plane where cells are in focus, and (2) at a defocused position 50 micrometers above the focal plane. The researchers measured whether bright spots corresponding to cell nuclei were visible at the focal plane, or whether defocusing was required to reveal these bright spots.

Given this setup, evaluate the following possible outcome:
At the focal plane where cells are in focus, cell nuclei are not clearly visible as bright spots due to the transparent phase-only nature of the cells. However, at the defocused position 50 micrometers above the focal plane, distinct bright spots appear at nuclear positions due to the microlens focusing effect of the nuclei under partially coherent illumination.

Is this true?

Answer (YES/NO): YES